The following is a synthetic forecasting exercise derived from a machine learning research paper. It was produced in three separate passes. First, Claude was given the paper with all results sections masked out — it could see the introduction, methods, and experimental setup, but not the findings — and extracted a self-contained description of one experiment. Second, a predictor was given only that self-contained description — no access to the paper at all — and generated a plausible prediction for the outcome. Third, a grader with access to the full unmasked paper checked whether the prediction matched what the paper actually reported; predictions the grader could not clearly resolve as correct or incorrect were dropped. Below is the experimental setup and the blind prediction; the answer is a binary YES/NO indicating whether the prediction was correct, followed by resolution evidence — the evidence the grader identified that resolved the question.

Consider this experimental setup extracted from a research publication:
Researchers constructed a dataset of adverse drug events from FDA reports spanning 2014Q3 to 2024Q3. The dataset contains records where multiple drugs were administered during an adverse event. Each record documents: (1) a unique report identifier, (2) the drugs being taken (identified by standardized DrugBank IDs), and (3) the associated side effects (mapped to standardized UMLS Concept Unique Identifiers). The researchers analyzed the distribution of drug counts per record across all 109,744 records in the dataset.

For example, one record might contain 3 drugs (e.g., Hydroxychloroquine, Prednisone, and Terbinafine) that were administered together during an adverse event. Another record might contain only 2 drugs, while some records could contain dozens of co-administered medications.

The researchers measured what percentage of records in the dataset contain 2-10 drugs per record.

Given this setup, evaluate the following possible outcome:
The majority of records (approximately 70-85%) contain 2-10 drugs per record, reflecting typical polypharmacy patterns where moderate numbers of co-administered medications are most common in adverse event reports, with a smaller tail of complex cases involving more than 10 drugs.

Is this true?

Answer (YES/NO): YES